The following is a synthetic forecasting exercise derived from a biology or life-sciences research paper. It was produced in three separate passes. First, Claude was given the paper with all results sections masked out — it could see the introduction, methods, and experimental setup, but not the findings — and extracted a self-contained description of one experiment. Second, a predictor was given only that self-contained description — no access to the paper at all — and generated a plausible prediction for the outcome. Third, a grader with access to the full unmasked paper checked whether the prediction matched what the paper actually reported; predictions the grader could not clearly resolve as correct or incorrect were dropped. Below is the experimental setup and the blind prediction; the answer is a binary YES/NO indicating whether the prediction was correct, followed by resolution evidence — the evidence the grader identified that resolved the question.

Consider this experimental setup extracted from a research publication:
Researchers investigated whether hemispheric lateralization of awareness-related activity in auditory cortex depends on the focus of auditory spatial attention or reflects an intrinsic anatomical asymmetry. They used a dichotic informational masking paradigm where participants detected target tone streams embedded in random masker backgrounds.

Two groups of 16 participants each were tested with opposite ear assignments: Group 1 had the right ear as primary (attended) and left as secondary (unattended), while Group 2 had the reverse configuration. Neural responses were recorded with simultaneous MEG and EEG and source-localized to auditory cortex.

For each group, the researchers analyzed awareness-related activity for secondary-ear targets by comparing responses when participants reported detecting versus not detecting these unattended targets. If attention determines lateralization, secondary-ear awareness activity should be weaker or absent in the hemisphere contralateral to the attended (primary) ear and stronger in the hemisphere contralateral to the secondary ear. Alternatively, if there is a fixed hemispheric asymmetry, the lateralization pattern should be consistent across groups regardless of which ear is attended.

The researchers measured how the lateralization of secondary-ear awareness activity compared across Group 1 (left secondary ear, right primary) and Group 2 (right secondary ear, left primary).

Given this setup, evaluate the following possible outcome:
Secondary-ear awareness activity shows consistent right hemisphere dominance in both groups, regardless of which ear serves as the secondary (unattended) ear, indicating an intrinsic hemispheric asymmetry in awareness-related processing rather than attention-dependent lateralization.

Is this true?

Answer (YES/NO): NO